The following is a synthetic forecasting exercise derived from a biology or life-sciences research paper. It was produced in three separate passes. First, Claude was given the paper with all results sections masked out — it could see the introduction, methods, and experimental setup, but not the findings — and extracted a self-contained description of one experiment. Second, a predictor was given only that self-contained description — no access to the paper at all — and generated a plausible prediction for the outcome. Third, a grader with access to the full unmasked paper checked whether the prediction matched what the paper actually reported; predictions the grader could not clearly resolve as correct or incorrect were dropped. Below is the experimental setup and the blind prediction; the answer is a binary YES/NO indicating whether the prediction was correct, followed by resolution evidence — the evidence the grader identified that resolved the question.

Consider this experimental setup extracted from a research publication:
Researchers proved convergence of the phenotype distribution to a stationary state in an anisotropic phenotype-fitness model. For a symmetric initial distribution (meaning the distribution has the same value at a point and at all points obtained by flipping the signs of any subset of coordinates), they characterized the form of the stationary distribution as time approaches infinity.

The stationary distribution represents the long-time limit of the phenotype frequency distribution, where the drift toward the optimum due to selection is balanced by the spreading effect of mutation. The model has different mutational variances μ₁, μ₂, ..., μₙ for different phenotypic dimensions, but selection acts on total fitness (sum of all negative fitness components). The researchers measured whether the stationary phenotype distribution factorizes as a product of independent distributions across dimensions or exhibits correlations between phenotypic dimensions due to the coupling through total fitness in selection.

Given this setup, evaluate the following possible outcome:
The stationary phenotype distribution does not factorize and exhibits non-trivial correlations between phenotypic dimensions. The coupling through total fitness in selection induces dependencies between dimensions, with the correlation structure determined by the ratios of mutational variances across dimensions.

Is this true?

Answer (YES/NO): NO